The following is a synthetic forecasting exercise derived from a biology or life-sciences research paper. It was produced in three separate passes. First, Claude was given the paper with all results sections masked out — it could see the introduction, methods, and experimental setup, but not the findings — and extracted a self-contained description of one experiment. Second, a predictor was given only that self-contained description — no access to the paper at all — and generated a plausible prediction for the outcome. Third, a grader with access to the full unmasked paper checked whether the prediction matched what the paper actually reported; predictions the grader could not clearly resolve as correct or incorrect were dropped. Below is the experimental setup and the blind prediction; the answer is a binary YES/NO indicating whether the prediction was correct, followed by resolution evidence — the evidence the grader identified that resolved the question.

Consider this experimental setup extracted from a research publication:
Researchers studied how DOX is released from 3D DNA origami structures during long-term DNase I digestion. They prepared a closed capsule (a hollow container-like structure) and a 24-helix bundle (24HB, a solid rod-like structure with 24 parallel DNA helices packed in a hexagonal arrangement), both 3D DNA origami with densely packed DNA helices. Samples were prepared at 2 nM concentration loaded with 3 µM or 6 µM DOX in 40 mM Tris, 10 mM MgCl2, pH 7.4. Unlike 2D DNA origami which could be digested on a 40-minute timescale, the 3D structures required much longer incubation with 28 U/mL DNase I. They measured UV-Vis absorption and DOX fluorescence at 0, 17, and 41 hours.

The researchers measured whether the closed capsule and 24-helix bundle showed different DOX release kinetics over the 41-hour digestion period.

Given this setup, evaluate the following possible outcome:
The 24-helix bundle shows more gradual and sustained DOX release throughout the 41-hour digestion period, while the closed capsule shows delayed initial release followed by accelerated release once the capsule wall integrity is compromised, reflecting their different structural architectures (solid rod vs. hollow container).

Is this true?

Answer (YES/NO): NO